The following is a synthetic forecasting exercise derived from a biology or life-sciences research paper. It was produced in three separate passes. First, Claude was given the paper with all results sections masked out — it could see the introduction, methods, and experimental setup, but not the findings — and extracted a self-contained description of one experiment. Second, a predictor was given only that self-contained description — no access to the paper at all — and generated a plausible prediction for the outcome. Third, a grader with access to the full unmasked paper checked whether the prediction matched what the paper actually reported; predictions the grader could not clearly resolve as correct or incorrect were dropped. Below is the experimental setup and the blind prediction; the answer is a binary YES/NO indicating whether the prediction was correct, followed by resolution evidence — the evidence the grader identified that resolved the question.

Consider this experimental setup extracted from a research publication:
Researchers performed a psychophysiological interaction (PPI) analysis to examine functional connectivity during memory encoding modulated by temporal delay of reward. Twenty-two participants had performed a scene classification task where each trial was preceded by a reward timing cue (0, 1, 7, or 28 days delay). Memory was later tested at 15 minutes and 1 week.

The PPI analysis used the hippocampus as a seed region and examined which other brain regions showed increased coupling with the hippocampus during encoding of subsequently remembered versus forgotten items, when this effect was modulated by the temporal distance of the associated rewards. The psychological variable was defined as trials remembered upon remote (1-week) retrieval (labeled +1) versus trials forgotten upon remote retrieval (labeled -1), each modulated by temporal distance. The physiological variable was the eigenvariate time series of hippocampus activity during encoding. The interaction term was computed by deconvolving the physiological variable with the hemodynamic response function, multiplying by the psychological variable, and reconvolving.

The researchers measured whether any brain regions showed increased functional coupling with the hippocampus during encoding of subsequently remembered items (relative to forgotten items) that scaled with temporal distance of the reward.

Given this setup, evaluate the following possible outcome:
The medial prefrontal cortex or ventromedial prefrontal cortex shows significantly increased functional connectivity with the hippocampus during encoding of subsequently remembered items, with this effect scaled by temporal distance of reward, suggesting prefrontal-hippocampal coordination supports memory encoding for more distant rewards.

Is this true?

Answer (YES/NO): NO